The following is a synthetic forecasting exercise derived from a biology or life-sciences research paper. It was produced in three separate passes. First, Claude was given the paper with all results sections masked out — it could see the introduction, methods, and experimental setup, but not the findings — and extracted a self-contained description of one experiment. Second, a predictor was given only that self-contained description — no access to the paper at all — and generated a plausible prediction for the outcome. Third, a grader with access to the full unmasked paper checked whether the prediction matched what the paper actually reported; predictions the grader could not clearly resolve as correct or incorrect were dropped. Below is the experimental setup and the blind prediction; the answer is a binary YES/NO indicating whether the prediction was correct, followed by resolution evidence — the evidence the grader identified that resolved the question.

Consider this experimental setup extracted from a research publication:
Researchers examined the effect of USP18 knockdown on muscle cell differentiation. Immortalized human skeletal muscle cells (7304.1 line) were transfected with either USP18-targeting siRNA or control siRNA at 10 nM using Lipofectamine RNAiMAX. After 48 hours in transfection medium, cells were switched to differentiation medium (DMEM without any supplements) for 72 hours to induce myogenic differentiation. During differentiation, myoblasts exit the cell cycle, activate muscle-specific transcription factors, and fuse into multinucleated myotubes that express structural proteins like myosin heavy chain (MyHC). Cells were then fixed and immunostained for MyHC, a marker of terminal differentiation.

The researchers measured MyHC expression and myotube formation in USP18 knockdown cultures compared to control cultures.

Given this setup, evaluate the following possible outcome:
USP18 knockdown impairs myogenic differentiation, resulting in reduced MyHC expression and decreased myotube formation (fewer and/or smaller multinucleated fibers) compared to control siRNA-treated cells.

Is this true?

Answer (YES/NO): NO